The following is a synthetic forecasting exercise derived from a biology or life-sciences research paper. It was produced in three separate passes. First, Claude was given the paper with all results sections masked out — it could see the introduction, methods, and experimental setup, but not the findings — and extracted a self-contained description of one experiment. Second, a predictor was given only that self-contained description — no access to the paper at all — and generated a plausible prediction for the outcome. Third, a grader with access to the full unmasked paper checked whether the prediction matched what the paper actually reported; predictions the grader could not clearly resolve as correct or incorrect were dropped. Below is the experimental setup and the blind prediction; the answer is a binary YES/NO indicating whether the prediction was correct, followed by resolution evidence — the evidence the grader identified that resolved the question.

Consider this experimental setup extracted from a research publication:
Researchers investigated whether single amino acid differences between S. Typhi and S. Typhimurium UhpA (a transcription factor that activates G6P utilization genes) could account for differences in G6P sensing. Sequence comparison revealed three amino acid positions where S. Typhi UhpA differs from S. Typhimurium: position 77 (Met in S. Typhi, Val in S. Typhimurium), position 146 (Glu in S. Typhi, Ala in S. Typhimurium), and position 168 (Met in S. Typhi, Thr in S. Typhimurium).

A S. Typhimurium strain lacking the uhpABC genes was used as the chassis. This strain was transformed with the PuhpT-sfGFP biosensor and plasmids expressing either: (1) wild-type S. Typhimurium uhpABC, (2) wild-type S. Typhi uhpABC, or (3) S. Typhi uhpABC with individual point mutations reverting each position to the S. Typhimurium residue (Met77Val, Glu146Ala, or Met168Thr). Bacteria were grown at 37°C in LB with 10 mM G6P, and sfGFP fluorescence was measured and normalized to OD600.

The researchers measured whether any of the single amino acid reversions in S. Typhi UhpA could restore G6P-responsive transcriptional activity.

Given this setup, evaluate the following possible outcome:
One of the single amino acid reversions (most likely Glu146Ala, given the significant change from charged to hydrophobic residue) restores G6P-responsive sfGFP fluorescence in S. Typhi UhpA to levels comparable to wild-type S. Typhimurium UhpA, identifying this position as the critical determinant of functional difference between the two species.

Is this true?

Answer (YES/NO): NO